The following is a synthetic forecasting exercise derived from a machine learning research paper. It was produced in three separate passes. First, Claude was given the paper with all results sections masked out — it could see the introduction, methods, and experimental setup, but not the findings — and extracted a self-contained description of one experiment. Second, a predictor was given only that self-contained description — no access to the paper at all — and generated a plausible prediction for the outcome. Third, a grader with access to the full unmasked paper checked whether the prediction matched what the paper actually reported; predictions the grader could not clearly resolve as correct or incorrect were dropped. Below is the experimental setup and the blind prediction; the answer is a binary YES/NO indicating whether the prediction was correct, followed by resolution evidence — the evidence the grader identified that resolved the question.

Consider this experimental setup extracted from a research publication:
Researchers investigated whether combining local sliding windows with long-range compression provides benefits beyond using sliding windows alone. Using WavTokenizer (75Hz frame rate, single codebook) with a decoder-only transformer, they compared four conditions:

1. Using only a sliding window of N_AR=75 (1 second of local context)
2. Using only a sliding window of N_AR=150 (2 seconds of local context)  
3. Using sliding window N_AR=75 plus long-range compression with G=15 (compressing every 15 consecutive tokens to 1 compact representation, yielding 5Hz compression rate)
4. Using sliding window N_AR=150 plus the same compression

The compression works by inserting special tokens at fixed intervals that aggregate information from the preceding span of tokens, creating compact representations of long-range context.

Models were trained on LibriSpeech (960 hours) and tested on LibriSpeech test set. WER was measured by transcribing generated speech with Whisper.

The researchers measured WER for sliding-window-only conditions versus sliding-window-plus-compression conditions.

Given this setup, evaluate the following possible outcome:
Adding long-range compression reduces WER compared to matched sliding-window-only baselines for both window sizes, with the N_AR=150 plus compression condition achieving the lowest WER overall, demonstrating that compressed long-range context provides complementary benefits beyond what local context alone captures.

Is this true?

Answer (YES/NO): NO